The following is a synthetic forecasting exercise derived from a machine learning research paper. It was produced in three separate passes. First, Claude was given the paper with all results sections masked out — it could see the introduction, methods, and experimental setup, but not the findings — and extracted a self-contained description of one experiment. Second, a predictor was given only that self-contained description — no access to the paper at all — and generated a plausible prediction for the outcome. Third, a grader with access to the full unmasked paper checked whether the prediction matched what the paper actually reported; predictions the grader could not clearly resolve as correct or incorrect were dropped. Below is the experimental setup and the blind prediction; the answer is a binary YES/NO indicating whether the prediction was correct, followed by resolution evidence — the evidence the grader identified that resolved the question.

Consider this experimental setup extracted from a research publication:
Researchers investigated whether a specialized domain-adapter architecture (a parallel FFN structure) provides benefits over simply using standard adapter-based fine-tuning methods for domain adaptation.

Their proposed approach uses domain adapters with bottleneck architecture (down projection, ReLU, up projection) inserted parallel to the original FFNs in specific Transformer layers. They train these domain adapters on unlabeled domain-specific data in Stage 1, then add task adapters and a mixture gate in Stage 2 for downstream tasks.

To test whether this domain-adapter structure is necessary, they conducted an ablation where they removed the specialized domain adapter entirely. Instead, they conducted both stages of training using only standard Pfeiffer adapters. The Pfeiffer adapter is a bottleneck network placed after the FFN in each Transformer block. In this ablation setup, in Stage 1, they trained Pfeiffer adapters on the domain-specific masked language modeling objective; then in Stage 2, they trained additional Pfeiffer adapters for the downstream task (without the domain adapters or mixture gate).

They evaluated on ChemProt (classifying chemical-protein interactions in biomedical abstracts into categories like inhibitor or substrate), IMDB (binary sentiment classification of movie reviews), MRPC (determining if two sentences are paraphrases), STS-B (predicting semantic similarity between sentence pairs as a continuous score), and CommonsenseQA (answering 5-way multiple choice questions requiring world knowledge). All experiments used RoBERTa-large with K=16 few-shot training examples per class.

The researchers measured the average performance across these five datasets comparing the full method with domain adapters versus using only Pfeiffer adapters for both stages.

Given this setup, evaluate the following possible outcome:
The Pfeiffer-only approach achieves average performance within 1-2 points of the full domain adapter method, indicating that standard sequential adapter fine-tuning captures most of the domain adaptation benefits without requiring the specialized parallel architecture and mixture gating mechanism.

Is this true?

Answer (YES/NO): NO